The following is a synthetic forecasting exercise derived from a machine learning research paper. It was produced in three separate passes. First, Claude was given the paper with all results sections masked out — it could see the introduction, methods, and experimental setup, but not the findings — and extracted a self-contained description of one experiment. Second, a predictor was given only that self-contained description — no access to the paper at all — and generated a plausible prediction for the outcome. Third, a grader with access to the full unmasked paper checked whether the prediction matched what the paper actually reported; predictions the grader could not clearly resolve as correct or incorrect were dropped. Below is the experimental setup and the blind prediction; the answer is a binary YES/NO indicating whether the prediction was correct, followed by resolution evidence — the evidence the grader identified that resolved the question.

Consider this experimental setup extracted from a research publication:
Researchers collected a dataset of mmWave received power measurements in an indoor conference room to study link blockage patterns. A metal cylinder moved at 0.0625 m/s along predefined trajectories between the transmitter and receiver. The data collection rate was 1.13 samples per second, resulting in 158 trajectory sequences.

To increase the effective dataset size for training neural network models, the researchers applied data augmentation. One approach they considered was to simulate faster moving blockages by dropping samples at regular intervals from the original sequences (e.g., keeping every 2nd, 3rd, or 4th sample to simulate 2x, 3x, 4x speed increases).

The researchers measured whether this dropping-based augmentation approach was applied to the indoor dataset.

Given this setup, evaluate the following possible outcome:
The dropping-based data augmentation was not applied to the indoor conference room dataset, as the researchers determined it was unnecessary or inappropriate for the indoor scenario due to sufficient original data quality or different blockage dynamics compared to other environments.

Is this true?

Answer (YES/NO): NO